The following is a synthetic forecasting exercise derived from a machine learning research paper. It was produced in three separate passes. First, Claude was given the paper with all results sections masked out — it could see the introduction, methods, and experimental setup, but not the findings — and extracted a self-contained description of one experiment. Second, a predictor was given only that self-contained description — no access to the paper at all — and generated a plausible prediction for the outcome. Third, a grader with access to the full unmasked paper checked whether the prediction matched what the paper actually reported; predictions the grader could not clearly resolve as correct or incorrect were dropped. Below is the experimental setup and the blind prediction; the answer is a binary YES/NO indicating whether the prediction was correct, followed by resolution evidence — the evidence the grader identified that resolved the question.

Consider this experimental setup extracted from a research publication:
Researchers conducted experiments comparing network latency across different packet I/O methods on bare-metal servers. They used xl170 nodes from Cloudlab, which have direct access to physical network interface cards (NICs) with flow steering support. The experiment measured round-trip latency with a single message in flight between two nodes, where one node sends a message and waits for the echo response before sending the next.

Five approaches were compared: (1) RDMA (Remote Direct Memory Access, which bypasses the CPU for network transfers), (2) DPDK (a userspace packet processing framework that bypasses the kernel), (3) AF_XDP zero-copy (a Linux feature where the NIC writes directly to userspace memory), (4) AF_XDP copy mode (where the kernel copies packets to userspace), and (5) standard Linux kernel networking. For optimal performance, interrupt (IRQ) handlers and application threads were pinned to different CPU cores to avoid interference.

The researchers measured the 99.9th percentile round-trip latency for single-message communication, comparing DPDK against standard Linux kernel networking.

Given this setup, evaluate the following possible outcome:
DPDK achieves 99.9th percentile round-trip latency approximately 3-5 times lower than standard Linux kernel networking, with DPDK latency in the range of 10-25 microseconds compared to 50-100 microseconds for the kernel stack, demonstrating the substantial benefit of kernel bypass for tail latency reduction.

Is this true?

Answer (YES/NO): NO